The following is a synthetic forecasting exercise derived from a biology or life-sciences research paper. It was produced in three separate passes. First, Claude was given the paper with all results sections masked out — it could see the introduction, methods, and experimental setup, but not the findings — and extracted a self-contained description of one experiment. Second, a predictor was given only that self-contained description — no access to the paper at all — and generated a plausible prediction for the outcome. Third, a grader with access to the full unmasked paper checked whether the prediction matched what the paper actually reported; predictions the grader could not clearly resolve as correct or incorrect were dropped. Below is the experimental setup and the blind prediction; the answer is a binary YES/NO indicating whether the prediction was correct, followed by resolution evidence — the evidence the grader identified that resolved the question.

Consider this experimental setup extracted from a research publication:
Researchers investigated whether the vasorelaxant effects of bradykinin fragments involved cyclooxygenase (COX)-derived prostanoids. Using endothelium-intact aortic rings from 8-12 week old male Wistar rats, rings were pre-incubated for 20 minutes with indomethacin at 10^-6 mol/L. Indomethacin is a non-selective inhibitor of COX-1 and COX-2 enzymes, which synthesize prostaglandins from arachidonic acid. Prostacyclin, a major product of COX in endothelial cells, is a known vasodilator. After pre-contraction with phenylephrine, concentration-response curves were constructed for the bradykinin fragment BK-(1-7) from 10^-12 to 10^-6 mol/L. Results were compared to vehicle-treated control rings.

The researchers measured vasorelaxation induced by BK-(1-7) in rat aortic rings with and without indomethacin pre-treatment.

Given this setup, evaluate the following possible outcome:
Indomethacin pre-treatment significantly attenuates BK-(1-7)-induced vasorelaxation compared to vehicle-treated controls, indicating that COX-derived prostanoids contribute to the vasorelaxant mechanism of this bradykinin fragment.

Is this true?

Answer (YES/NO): YES